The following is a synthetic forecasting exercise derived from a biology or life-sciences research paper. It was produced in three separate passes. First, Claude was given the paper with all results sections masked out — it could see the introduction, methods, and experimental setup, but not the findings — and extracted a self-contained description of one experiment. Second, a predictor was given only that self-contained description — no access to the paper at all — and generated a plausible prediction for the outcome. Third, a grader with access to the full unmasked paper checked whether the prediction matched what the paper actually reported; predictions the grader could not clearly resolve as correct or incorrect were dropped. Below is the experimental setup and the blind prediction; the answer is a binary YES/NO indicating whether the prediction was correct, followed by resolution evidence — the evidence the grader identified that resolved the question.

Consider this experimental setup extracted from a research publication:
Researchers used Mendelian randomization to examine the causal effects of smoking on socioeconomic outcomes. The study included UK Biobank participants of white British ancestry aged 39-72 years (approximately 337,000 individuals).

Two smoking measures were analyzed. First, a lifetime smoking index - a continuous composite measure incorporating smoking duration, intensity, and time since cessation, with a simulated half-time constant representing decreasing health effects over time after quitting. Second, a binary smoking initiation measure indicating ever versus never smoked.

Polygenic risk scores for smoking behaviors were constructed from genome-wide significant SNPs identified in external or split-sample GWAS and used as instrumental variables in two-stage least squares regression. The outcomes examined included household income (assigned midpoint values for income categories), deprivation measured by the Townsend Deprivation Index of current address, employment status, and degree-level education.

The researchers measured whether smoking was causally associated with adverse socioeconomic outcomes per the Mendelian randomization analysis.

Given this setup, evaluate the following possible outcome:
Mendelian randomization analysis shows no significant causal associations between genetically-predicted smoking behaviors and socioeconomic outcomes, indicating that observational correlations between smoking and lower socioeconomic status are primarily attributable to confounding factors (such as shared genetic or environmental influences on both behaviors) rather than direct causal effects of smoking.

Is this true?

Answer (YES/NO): NO